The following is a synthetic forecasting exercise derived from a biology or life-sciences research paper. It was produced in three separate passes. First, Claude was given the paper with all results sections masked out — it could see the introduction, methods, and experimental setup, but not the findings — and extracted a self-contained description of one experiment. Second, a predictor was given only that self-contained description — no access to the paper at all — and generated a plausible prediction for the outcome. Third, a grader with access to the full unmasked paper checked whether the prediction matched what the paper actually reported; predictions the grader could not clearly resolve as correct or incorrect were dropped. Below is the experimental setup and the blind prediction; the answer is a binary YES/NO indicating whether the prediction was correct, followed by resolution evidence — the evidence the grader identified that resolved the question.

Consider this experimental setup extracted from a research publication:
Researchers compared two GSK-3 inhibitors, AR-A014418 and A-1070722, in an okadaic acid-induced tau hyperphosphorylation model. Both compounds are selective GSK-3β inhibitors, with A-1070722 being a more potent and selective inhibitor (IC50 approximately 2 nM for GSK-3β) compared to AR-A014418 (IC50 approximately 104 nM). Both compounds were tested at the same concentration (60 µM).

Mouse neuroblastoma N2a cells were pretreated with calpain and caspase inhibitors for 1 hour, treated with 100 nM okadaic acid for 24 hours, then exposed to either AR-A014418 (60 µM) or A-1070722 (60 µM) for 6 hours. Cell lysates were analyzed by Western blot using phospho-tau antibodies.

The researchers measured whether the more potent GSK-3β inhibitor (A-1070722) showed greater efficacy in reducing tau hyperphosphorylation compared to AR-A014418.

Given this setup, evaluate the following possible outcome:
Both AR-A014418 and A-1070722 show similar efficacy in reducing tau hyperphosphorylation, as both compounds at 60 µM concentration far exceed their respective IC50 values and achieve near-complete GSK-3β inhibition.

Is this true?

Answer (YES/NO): NO